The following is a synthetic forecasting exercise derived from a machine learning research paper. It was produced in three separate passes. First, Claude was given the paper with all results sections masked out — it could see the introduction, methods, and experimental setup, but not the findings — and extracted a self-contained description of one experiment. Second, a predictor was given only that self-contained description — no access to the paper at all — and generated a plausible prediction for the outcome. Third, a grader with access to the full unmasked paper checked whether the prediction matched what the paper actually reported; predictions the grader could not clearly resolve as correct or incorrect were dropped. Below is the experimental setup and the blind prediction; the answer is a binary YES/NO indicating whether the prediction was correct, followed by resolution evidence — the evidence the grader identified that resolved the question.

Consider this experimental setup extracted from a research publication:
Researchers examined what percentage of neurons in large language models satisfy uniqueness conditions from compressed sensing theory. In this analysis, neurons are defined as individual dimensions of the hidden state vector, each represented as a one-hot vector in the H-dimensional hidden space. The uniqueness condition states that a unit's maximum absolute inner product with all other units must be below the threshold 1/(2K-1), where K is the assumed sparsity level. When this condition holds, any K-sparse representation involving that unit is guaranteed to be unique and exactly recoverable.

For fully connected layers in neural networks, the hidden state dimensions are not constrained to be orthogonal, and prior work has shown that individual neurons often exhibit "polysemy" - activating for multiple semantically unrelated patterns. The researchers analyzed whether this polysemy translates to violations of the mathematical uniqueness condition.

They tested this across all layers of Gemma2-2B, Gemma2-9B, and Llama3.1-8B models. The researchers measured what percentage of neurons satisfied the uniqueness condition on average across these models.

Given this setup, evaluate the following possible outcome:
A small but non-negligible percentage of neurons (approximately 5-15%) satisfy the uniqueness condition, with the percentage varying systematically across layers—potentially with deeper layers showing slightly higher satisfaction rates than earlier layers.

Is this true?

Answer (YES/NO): NO